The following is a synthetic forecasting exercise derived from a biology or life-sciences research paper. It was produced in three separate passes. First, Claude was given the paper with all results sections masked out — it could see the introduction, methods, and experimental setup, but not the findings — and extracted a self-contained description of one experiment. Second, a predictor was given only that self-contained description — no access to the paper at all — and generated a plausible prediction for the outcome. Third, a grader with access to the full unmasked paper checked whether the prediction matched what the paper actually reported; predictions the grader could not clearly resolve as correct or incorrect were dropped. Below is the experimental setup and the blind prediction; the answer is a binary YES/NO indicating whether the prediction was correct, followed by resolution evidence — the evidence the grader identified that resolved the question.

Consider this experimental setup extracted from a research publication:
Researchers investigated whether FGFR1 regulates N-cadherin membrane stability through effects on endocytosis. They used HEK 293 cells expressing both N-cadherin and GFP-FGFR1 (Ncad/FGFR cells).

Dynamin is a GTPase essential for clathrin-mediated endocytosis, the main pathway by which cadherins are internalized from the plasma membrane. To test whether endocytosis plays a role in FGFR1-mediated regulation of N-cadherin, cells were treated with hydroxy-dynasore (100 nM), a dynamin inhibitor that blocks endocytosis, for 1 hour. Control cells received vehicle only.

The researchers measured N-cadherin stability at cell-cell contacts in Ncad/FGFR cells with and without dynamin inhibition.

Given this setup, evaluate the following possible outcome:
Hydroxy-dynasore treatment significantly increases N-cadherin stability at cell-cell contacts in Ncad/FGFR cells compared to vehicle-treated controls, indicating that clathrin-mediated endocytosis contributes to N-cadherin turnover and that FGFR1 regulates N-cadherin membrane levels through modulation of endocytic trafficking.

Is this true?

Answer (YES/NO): NO